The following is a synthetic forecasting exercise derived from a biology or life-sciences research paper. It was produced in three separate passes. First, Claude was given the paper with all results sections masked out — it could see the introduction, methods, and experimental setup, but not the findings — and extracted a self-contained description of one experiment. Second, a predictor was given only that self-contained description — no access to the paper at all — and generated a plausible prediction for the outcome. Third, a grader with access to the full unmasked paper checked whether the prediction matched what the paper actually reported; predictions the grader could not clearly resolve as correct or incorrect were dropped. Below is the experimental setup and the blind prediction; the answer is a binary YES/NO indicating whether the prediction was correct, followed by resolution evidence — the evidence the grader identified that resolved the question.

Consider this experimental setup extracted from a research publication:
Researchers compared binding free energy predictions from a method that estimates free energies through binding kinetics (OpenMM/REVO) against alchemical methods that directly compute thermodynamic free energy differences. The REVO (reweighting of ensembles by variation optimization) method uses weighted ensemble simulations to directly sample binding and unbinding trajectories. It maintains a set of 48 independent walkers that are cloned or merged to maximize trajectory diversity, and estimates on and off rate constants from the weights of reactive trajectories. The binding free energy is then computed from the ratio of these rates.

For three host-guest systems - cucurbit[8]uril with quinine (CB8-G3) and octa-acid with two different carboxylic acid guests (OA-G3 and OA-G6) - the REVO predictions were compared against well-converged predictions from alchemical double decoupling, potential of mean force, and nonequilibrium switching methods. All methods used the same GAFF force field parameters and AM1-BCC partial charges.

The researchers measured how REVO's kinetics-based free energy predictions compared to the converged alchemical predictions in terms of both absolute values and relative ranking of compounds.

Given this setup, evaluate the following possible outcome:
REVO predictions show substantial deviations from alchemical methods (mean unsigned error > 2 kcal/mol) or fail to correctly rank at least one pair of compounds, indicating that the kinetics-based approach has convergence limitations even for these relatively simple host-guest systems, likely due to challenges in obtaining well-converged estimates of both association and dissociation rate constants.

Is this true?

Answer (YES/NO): YES